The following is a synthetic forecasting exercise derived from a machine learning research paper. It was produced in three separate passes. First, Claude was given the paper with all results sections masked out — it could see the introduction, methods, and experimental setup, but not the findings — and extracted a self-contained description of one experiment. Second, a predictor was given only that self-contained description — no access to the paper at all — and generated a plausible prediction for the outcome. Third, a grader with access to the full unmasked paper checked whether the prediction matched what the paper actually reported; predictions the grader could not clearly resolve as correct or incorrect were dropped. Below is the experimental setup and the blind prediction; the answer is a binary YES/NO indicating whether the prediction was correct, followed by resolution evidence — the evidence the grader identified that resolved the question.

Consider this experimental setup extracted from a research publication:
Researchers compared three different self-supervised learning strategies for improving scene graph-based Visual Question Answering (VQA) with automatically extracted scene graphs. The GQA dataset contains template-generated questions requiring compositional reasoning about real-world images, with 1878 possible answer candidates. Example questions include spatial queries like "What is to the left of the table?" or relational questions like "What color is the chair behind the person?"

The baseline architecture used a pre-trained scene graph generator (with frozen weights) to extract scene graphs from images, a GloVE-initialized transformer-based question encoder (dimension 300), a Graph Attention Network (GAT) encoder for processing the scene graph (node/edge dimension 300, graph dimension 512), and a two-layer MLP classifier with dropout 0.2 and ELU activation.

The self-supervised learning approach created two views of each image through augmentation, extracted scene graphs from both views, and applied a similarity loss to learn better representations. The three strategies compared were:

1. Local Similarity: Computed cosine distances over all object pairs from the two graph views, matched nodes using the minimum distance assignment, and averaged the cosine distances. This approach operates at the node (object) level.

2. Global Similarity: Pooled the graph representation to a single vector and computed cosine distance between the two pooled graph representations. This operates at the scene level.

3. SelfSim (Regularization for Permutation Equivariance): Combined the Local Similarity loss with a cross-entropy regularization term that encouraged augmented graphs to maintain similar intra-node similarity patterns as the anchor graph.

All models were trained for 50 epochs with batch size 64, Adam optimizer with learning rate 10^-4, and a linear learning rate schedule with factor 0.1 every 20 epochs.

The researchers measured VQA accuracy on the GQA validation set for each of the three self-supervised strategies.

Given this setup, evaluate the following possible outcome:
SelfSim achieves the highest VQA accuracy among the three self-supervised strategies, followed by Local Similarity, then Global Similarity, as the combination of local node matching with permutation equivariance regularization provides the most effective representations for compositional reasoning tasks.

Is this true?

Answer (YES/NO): NO